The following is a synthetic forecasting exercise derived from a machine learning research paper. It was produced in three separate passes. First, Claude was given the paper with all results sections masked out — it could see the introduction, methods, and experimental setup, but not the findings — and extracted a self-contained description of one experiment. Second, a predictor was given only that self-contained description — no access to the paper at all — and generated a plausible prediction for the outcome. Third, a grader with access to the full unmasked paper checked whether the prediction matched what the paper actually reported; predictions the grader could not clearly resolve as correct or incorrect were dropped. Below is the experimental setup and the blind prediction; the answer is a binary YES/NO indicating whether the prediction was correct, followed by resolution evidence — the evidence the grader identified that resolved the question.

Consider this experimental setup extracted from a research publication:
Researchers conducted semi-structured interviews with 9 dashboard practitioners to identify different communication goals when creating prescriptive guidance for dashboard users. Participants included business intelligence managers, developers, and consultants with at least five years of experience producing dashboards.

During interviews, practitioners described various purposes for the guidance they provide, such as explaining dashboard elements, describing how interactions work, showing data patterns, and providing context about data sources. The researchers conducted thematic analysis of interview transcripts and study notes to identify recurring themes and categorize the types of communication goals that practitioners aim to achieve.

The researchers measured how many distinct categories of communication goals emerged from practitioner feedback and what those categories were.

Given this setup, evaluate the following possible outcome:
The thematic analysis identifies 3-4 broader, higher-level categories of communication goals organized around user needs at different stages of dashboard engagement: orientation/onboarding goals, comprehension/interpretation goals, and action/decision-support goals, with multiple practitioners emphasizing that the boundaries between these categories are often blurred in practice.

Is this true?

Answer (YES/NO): NO